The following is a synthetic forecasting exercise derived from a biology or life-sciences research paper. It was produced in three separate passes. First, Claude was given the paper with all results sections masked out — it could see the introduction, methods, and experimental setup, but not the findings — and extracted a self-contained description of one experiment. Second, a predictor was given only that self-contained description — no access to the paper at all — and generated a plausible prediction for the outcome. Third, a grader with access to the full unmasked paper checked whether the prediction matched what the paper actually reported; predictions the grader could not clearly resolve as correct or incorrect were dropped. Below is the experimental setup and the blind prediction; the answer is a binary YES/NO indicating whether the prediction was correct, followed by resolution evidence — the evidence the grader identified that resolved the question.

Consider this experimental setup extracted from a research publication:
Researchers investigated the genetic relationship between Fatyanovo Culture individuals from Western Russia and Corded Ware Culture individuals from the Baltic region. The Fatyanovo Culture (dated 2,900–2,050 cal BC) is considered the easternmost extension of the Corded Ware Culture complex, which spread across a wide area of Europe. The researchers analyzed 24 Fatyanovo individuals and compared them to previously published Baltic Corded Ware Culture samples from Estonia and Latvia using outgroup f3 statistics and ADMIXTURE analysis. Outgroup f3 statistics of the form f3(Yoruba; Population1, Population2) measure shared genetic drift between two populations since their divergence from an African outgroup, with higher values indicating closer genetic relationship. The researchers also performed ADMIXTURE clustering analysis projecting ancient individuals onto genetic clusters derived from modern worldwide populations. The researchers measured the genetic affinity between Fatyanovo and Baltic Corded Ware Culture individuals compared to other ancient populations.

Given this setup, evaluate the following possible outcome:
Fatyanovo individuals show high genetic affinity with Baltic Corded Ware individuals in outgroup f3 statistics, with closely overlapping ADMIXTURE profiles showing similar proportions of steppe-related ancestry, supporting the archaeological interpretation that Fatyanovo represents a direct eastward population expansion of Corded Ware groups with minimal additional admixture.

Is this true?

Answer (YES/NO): NO